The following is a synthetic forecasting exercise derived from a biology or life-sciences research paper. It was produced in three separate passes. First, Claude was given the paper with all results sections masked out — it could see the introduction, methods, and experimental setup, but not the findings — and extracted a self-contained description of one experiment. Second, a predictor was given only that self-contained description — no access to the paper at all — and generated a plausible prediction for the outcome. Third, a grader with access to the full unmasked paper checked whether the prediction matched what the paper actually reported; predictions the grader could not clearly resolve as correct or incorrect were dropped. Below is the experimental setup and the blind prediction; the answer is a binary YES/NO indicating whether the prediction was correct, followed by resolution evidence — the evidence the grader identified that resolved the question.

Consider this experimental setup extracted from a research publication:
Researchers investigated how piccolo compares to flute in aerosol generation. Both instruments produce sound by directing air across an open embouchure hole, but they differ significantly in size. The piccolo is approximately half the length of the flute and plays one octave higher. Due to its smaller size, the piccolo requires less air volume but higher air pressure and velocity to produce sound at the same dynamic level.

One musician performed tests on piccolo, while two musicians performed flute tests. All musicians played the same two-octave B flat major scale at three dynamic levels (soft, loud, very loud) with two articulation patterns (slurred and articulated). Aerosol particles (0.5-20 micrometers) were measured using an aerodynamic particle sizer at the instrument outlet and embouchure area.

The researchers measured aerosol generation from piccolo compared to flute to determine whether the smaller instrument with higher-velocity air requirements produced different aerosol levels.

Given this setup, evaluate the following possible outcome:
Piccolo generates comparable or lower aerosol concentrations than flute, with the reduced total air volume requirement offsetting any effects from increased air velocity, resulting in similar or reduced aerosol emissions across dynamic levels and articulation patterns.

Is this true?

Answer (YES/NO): YES